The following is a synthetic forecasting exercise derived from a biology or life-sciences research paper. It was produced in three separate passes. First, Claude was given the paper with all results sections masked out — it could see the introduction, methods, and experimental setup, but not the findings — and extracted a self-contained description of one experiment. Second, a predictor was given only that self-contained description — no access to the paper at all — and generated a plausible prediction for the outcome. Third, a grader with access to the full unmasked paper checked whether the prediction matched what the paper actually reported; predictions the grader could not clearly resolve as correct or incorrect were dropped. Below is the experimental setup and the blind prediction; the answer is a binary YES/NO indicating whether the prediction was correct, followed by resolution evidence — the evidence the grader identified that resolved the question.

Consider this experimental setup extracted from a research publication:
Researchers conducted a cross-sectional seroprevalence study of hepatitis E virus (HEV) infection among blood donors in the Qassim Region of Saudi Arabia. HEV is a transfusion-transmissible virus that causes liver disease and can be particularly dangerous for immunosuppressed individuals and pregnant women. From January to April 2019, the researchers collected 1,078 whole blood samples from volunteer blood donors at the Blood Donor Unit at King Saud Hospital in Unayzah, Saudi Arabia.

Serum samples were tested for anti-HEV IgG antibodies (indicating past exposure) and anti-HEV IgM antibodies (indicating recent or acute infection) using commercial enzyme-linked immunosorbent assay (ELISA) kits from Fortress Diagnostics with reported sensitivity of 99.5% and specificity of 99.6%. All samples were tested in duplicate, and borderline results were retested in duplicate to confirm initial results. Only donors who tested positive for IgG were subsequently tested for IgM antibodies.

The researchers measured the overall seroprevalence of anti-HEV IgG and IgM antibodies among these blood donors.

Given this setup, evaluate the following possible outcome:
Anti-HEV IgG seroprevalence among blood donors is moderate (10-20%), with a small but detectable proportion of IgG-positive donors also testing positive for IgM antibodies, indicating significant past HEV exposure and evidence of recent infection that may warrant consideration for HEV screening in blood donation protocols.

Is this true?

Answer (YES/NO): NO